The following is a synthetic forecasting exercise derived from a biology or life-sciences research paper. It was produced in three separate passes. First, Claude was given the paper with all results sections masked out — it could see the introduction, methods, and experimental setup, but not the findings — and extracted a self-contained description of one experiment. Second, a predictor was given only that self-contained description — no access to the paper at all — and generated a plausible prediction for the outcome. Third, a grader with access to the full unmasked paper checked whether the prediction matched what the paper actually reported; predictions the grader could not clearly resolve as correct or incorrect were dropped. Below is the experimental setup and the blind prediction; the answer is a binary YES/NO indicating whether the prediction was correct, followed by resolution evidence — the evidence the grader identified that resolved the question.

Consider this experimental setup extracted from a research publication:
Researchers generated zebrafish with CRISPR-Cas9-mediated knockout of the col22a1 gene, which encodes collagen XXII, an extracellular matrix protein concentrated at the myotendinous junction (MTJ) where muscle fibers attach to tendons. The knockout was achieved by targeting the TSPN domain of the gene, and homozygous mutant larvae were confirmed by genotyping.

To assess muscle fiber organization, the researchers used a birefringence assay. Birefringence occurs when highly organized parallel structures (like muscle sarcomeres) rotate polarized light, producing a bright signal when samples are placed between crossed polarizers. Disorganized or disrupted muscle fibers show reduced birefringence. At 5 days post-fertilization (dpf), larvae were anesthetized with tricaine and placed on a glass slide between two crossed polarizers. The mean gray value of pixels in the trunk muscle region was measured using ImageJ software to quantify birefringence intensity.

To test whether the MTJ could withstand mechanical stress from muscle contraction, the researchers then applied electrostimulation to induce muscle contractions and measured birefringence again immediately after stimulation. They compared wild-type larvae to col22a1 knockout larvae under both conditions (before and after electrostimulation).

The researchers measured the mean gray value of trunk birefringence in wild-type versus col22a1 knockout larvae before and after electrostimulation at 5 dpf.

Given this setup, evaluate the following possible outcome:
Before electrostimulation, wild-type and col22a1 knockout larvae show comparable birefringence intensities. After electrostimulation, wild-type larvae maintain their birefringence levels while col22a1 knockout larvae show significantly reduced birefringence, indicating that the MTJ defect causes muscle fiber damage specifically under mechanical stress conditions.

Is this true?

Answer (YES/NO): NO